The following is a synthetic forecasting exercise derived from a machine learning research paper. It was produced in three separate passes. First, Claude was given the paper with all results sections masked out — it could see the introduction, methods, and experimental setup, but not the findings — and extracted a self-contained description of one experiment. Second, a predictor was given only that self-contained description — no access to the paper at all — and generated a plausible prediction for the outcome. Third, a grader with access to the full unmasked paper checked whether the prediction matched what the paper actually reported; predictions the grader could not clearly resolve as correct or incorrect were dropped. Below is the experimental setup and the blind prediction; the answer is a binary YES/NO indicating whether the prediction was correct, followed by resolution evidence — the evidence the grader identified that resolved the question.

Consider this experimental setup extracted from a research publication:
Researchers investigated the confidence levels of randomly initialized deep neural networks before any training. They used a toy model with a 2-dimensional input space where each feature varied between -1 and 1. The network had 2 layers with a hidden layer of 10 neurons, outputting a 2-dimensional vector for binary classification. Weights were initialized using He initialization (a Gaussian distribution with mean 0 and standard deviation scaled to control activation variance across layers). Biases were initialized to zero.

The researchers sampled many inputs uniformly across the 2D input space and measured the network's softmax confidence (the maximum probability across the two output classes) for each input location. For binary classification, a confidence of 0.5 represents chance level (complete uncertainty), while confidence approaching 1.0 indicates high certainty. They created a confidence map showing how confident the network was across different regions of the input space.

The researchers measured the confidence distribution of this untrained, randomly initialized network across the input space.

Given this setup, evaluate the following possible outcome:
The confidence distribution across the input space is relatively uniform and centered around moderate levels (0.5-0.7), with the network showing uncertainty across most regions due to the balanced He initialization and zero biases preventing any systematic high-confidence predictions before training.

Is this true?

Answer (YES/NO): NO